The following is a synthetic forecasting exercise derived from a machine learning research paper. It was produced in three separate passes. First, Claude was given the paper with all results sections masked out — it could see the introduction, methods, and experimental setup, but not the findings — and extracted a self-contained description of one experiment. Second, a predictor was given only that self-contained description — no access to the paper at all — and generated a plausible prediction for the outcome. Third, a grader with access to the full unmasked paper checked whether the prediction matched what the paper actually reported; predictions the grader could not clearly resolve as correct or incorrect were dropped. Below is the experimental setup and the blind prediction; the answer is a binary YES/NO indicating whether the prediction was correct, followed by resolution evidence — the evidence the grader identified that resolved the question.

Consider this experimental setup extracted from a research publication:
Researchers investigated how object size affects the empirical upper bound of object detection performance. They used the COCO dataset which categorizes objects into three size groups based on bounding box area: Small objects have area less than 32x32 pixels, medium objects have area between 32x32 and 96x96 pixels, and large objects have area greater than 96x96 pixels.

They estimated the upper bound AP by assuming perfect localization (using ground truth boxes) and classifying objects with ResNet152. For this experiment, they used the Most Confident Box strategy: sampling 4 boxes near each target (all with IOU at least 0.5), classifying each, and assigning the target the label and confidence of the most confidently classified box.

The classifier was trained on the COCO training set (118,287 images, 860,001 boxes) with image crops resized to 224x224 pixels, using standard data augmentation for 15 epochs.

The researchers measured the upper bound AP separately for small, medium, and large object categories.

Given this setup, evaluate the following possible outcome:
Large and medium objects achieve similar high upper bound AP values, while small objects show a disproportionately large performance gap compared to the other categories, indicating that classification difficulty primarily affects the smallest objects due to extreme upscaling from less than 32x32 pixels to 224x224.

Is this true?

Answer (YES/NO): YES